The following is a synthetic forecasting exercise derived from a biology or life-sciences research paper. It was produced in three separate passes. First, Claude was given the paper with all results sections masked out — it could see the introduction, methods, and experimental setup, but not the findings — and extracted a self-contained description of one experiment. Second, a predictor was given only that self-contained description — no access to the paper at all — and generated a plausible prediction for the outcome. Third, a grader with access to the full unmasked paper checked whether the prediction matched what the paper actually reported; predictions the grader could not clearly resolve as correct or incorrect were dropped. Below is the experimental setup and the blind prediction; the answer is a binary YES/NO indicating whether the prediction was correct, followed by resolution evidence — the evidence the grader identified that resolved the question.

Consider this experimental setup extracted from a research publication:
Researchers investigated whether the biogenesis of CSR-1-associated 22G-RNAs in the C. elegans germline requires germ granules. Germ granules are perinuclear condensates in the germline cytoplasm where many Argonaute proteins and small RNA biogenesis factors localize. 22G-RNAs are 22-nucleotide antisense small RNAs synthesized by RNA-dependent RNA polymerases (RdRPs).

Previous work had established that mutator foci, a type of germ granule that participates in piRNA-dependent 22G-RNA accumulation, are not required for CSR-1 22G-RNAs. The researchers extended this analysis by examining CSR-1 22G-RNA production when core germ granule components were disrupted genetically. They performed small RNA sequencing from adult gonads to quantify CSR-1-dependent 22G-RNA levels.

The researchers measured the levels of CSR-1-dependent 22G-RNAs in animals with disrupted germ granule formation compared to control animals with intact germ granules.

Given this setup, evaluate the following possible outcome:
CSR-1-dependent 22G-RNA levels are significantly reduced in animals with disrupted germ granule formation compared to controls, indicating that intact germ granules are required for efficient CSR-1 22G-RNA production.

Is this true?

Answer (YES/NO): NO